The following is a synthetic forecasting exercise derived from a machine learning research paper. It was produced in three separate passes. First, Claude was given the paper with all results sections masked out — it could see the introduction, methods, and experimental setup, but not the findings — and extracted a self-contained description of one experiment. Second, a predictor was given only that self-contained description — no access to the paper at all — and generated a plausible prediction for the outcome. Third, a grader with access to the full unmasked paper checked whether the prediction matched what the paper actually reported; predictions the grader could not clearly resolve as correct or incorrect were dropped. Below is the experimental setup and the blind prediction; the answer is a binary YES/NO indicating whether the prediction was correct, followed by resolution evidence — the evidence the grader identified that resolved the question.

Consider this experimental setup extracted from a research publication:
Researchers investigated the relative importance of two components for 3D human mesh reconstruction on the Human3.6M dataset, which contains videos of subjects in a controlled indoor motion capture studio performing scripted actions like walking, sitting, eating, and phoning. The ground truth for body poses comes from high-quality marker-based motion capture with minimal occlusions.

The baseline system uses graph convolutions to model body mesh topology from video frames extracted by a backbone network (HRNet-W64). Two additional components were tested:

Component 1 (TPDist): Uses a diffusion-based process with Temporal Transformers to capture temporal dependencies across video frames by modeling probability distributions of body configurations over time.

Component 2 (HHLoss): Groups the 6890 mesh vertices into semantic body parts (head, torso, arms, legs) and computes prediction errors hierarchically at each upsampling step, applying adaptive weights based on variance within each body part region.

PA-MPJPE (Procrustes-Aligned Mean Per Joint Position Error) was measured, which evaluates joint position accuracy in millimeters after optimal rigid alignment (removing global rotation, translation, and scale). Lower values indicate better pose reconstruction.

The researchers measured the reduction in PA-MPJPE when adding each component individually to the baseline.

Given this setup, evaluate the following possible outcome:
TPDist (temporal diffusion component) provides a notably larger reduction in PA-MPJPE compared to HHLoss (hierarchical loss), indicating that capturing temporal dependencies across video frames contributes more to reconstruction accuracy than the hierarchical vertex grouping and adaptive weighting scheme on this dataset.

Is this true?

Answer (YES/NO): NO